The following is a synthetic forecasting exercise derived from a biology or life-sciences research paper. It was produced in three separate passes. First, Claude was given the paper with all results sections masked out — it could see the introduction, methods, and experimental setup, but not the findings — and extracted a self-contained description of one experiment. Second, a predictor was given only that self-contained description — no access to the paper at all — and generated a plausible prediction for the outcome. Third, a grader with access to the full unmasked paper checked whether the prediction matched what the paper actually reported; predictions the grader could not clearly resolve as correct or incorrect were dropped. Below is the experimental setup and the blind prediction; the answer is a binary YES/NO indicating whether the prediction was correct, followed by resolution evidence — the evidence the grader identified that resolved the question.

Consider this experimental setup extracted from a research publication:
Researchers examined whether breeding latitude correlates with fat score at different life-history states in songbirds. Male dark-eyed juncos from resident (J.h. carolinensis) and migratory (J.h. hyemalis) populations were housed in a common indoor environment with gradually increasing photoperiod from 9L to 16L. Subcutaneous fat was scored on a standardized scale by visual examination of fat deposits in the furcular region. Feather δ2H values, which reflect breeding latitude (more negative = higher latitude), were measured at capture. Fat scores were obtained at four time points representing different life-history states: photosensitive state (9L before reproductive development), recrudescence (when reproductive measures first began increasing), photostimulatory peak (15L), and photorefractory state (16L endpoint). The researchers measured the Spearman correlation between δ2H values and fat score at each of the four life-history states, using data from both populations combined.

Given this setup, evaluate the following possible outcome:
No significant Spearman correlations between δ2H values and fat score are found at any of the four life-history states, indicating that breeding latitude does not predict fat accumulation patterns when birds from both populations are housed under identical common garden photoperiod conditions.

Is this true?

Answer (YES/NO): NO